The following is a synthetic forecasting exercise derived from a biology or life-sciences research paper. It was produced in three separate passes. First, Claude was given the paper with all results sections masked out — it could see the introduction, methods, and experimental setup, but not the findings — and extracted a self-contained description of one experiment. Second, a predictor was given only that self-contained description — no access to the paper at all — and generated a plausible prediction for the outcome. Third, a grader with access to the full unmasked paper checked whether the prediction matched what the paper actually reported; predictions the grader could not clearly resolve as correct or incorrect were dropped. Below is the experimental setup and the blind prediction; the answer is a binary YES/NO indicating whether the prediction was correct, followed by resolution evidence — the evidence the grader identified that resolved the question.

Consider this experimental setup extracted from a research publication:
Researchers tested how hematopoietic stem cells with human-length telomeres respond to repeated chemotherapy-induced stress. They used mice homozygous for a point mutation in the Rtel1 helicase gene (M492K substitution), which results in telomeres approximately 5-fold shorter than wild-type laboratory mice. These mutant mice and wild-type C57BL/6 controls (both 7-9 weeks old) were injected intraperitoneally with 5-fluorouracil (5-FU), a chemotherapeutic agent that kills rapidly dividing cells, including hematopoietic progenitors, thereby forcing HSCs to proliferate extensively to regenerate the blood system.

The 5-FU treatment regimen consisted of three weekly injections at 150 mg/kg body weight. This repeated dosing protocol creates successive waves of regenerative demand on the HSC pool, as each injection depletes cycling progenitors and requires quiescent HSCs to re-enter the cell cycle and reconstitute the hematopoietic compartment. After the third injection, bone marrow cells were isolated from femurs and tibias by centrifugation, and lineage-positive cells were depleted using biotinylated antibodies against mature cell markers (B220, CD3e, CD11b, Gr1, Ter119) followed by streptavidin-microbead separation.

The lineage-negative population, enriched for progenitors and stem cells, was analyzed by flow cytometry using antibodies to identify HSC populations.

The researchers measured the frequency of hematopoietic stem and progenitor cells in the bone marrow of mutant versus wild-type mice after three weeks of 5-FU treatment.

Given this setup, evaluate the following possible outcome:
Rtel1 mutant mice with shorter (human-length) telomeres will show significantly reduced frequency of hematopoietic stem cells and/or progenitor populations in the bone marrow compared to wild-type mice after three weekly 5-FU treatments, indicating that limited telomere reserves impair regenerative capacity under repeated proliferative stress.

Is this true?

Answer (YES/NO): YES